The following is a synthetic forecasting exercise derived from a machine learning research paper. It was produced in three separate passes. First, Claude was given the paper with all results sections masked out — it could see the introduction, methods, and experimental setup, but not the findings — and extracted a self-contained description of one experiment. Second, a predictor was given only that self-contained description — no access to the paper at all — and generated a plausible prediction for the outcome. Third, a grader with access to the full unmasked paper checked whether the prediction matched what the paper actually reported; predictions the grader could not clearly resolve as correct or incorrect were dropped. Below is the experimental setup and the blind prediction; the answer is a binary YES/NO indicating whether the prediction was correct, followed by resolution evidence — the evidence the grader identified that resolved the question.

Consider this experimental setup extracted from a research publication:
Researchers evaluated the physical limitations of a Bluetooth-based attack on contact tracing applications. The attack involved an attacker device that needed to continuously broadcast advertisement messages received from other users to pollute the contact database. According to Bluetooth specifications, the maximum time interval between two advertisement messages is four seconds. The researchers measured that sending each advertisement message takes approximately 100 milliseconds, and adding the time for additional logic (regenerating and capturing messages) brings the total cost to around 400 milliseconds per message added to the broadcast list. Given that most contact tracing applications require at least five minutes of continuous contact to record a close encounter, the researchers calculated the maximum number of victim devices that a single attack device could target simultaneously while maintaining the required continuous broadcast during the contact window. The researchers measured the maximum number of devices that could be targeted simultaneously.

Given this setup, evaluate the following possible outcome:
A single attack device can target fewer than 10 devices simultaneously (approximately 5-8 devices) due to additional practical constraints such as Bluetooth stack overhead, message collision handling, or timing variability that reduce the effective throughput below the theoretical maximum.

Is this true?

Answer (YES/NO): NO